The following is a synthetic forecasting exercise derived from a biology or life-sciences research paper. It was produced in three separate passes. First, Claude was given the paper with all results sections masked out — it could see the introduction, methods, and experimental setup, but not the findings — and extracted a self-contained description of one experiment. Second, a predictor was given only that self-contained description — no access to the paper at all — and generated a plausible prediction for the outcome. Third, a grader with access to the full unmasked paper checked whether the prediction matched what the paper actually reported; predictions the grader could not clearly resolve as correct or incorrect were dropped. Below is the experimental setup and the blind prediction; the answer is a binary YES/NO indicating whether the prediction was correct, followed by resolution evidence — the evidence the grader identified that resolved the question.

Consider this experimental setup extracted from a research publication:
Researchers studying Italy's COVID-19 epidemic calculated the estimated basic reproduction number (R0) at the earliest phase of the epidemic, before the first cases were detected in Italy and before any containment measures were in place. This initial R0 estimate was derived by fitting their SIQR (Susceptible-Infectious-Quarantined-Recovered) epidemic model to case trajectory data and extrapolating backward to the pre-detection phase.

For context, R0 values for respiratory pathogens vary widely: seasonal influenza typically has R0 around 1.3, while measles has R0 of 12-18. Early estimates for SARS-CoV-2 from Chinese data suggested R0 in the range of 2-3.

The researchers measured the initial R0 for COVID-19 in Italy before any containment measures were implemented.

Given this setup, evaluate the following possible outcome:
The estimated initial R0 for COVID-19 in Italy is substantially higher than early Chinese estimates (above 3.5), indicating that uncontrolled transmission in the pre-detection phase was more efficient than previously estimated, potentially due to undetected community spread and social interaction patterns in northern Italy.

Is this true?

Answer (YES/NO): NO